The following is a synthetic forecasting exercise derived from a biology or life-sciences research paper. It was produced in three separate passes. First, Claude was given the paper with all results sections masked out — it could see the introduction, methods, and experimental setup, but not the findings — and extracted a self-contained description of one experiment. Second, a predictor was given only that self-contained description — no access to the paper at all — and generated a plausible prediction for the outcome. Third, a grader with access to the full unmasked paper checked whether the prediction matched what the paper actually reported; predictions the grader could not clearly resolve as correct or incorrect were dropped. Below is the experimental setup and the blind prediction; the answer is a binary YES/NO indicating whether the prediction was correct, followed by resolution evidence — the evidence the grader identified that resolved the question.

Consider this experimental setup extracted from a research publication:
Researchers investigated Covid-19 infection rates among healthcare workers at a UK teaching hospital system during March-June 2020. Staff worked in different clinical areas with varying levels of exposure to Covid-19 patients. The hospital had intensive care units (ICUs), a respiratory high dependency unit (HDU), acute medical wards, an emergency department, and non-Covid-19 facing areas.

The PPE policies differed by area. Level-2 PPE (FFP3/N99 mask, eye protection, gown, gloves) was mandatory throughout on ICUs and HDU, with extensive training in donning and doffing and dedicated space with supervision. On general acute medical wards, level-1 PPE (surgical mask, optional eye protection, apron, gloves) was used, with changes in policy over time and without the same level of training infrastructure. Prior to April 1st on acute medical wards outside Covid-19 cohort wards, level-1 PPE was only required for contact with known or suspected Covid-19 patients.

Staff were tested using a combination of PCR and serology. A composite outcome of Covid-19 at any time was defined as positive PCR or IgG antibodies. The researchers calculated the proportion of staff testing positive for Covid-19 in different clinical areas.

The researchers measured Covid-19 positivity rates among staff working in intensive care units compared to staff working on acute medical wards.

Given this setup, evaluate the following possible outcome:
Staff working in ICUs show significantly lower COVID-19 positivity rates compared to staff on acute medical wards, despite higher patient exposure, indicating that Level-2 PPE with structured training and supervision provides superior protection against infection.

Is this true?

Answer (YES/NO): YES